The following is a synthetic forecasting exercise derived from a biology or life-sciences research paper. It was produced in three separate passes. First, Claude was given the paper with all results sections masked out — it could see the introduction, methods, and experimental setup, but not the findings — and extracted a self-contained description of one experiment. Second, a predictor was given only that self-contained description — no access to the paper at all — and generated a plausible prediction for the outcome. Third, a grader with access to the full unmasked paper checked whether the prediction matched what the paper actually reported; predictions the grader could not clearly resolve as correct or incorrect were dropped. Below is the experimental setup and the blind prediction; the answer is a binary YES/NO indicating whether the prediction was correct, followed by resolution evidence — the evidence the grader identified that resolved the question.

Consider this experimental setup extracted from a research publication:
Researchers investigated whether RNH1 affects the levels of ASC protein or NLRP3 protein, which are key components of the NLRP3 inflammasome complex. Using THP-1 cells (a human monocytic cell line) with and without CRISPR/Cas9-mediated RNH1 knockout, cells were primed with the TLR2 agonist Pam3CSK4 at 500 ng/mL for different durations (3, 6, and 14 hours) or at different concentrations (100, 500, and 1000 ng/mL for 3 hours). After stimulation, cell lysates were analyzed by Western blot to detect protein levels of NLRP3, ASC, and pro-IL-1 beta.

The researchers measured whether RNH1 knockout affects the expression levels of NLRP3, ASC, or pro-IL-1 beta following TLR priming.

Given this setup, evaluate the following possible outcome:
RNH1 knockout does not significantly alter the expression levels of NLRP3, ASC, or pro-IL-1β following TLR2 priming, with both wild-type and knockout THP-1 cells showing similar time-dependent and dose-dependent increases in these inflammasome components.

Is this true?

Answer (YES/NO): NO